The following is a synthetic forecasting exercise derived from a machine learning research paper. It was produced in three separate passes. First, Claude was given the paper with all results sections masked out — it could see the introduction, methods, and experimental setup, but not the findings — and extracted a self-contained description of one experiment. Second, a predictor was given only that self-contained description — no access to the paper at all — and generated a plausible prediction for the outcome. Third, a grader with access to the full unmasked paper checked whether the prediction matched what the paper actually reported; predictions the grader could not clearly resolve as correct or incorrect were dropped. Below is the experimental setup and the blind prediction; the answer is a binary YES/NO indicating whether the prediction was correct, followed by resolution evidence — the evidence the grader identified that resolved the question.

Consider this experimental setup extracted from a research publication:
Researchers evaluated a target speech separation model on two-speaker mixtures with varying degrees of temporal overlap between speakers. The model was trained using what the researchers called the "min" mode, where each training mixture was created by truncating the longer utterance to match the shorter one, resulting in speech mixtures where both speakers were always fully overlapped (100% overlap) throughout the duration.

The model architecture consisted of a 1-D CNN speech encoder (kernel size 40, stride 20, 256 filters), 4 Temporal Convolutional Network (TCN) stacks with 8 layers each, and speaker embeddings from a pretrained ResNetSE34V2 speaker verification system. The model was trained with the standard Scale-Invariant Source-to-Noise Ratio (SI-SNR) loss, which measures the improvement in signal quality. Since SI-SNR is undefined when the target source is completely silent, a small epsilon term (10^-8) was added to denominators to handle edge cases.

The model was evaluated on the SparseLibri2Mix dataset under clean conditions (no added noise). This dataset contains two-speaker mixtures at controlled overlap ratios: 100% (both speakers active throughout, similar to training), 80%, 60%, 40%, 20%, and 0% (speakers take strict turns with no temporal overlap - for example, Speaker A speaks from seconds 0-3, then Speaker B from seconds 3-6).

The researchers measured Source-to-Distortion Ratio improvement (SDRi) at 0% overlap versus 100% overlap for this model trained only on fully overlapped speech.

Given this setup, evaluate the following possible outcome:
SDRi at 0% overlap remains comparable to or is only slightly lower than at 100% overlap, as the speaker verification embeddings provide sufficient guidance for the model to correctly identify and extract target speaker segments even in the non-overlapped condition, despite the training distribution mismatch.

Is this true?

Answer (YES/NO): NO